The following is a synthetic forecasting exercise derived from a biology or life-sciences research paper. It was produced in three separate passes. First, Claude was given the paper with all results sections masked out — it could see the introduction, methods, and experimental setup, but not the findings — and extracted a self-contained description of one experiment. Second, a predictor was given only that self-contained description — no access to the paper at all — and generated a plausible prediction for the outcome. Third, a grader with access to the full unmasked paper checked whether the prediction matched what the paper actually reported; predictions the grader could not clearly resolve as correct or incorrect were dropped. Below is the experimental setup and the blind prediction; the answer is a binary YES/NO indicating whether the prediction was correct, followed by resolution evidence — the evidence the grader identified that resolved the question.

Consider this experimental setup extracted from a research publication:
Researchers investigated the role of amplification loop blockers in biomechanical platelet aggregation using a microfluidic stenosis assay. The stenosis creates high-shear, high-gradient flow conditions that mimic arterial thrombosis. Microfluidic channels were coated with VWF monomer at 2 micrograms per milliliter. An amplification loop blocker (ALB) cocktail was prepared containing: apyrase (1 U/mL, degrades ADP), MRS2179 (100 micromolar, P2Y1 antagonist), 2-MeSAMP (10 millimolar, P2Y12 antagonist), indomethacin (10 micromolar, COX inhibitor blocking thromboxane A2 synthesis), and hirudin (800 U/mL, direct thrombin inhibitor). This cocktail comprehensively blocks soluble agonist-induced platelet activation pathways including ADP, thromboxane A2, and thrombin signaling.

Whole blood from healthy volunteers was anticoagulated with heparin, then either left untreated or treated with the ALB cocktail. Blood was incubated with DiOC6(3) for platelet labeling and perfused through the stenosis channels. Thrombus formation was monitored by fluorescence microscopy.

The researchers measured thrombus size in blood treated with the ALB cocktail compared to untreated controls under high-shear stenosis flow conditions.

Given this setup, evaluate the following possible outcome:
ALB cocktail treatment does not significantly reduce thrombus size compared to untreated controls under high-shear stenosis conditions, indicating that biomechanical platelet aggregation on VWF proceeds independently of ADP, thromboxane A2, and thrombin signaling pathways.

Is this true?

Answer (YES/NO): NO